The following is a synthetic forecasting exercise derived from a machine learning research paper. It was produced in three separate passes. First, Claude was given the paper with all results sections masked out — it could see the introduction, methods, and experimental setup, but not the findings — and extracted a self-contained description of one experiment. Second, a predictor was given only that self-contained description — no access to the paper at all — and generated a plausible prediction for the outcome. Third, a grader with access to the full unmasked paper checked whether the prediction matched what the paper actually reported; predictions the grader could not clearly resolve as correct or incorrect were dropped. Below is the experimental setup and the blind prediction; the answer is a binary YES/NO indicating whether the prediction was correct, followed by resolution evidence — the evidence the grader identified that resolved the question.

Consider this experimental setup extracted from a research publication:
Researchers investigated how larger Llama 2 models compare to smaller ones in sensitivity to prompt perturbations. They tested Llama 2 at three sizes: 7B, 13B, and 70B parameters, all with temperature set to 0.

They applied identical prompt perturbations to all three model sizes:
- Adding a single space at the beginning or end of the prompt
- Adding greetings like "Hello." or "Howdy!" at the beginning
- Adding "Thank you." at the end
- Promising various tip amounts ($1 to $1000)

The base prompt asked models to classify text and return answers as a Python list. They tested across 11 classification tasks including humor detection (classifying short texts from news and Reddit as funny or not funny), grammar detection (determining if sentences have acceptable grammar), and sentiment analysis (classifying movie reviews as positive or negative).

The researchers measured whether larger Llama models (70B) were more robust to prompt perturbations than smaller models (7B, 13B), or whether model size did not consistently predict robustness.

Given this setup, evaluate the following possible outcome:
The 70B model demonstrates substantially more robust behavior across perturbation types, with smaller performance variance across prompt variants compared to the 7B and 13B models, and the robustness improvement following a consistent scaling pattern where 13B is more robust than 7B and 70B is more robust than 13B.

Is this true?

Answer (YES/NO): NO